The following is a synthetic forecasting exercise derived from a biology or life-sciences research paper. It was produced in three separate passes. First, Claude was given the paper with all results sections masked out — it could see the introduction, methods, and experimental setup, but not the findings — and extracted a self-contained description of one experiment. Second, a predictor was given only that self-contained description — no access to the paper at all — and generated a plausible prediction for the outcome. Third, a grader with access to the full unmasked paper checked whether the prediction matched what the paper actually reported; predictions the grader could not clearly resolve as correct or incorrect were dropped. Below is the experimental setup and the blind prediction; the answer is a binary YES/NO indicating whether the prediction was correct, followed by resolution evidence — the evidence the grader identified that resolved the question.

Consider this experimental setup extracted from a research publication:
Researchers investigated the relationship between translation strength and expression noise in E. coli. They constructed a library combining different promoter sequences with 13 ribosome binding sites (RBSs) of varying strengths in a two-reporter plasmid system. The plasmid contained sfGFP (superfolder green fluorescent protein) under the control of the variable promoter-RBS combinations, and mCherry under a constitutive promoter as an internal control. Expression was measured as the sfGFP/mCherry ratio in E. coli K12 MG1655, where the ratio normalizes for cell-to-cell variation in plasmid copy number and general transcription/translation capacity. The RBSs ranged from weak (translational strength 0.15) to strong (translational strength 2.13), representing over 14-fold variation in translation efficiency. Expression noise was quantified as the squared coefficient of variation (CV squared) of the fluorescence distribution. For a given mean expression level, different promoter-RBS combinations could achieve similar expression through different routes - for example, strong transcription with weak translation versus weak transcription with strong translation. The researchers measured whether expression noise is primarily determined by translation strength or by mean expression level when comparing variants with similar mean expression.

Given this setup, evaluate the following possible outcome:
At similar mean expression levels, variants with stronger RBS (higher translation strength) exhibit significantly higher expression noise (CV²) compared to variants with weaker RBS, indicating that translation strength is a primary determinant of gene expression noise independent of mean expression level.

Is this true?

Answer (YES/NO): NO